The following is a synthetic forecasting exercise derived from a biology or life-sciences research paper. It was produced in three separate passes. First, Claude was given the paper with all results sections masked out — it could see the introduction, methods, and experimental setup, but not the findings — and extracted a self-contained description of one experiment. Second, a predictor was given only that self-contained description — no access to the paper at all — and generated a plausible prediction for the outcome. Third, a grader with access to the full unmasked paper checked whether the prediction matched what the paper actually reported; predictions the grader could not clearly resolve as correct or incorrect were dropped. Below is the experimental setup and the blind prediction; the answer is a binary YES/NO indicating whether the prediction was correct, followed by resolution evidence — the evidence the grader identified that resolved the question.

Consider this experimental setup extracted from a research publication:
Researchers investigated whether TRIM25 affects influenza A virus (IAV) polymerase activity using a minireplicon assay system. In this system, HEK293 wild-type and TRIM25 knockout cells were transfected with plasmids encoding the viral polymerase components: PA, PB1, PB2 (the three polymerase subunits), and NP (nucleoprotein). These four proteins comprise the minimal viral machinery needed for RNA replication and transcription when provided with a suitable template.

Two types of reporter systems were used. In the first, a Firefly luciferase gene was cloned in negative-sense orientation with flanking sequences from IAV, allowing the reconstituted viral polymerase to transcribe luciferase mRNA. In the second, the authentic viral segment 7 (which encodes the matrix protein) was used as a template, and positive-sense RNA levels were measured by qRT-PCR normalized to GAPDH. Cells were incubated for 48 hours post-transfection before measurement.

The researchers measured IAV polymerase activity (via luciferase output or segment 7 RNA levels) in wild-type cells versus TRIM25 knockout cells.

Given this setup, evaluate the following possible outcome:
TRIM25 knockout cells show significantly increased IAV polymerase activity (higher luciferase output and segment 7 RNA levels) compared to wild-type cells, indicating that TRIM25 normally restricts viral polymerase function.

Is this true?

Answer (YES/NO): NO